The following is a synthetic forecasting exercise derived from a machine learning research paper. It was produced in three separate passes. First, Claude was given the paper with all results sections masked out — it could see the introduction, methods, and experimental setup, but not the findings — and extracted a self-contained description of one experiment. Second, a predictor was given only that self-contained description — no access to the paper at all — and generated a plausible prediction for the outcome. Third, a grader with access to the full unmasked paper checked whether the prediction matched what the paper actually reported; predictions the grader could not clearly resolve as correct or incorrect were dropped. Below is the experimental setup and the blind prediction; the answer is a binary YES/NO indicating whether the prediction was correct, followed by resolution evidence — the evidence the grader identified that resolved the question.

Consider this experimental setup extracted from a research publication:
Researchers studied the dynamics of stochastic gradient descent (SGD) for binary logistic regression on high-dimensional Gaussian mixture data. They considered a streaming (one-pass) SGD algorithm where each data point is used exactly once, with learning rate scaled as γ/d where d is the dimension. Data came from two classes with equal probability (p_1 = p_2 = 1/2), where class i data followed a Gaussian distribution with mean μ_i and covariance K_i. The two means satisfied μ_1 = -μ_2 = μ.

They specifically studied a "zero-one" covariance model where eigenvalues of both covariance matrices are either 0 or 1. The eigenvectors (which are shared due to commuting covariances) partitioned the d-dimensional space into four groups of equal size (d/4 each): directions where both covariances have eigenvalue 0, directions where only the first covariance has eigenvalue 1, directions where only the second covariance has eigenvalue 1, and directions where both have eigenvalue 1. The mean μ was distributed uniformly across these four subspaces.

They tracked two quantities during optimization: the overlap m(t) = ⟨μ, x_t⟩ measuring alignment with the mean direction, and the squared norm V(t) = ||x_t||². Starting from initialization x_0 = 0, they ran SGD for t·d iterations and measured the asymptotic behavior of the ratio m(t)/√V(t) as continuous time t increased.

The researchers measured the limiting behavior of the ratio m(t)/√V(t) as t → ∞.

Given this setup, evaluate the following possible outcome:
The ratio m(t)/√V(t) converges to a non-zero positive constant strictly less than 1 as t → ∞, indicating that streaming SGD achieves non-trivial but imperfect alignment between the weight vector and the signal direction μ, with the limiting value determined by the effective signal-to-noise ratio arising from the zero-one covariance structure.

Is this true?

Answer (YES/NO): YES